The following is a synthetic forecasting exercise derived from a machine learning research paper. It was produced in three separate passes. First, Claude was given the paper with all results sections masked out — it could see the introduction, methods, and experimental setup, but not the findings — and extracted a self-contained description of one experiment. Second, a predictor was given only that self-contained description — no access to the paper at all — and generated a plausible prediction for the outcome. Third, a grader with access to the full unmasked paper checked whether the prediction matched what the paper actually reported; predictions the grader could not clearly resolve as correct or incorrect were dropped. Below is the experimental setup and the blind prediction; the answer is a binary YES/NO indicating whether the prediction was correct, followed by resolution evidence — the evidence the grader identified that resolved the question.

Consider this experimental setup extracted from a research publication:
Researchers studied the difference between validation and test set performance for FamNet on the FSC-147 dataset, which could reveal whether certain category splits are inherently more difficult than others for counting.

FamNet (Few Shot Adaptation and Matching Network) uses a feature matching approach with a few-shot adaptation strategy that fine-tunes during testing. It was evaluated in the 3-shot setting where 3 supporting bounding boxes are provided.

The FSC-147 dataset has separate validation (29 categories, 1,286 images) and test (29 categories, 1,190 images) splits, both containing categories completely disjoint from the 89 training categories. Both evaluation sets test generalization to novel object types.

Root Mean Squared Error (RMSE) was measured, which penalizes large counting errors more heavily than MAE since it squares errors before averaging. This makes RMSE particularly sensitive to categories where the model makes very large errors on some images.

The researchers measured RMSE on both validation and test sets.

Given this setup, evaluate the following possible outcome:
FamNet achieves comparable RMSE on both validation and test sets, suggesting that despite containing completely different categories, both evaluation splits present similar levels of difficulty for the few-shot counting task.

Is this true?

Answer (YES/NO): NO